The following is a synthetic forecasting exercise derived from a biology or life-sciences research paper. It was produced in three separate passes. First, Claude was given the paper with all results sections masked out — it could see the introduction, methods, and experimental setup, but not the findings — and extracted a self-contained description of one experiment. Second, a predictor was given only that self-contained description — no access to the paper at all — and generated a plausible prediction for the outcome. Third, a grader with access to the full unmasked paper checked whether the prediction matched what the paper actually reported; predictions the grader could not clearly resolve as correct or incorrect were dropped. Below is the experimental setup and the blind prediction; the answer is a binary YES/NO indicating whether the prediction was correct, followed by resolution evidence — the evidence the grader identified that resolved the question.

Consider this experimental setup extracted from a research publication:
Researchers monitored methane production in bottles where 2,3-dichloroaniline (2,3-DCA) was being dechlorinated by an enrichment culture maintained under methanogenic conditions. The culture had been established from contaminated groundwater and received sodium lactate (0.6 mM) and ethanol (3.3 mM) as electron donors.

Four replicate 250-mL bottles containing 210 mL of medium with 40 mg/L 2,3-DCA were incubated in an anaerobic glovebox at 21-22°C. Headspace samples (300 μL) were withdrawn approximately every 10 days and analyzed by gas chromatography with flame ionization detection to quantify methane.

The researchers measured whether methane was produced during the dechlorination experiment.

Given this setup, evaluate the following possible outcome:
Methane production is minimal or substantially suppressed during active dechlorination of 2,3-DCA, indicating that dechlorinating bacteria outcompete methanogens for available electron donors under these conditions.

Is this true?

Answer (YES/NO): YES